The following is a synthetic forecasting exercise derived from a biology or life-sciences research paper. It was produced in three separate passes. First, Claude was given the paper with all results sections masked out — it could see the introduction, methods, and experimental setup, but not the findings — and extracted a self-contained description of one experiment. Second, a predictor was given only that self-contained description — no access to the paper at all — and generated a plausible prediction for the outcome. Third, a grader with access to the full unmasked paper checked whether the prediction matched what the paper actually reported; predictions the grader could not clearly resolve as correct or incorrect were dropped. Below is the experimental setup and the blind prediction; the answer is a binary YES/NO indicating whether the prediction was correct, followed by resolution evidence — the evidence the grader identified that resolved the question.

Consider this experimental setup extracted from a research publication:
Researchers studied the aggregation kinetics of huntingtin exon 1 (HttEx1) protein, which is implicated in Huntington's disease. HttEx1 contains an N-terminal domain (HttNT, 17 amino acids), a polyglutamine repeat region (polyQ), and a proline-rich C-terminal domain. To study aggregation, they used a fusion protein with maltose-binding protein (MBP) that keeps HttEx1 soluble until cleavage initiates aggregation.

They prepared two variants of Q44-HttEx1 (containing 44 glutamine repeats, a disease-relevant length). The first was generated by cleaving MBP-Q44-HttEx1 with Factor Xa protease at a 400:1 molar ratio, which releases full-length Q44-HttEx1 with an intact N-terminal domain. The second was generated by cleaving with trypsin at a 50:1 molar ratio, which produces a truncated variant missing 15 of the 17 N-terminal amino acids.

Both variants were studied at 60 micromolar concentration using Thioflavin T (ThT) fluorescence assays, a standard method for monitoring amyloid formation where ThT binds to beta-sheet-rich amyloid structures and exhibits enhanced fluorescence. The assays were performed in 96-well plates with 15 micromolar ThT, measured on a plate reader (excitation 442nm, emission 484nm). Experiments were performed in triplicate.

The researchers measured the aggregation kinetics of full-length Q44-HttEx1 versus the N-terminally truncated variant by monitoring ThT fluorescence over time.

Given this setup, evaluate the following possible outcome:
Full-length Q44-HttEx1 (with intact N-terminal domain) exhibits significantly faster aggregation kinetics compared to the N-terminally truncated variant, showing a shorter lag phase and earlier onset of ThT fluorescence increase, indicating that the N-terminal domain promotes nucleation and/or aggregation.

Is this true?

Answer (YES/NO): YES